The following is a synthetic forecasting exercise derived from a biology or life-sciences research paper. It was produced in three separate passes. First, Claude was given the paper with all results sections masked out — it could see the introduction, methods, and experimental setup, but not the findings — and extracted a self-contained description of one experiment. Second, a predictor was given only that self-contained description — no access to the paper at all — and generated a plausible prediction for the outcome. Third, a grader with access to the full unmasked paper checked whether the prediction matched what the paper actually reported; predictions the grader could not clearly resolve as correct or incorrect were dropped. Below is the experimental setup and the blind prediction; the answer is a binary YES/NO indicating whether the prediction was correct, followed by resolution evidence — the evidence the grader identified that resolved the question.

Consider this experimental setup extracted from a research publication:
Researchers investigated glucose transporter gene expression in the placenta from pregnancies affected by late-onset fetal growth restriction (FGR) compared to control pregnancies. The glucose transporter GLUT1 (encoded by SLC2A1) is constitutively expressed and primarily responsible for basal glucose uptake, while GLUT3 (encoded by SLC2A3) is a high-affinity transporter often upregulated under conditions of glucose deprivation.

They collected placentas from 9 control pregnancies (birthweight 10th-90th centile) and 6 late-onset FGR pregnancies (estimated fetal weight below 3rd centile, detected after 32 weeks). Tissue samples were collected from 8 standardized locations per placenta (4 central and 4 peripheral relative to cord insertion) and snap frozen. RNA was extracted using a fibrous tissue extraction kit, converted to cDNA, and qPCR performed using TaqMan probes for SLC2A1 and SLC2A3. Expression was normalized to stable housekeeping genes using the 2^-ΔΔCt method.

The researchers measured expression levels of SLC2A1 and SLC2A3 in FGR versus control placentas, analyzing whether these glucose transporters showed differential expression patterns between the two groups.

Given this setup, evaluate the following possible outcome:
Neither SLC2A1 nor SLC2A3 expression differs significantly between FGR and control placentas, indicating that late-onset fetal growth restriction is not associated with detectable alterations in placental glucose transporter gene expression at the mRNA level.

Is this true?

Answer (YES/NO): NO